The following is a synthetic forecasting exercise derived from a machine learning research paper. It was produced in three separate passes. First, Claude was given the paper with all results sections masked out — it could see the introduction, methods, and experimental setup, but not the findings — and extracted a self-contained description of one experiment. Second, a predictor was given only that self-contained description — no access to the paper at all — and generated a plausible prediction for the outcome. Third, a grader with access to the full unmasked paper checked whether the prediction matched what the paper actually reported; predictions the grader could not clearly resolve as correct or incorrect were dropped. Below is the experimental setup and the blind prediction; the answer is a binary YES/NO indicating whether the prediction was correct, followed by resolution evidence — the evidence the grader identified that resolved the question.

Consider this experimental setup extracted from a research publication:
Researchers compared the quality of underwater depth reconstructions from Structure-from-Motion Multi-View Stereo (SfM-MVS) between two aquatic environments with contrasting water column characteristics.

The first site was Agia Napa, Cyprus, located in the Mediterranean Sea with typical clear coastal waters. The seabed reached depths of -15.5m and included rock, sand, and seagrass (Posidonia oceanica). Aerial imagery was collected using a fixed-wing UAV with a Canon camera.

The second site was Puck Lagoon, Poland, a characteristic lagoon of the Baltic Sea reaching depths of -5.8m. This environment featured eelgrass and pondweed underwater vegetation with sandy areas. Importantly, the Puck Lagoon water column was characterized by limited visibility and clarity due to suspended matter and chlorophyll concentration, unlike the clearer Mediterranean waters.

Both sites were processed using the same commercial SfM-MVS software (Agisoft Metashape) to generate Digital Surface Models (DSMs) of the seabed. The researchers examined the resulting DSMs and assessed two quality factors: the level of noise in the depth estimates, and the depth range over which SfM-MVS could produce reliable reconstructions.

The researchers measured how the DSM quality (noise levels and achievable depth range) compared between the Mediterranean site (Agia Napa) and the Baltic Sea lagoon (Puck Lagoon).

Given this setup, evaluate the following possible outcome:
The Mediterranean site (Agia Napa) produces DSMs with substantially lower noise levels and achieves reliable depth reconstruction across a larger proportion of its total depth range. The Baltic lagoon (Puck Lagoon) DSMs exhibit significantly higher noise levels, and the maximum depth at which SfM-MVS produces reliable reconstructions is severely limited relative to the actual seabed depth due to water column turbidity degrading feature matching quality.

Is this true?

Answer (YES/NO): YES